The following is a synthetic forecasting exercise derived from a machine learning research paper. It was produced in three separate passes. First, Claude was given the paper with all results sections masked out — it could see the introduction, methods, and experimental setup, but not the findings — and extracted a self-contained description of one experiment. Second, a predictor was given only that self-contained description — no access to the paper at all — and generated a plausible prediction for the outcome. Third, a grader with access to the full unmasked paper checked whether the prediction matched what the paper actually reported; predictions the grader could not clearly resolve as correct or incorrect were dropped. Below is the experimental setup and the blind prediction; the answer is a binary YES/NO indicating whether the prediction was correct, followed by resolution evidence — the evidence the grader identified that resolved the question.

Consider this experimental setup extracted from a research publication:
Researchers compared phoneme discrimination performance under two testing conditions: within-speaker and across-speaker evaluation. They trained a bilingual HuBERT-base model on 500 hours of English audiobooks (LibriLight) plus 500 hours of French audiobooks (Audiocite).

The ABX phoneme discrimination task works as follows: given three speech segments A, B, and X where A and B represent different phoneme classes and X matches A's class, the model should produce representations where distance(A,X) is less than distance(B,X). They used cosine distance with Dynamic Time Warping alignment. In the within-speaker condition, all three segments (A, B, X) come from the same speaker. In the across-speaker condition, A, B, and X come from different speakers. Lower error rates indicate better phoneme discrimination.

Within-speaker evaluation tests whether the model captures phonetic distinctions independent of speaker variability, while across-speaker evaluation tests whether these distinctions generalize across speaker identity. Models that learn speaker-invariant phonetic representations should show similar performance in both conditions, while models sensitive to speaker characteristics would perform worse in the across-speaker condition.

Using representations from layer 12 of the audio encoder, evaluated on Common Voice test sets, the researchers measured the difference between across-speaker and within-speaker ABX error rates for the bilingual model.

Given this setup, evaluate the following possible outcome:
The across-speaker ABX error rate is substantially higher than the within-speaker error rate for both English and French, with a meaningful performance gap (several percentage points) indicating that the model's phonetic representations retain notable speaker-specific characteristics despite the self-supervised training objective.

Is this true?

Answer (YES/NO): NO